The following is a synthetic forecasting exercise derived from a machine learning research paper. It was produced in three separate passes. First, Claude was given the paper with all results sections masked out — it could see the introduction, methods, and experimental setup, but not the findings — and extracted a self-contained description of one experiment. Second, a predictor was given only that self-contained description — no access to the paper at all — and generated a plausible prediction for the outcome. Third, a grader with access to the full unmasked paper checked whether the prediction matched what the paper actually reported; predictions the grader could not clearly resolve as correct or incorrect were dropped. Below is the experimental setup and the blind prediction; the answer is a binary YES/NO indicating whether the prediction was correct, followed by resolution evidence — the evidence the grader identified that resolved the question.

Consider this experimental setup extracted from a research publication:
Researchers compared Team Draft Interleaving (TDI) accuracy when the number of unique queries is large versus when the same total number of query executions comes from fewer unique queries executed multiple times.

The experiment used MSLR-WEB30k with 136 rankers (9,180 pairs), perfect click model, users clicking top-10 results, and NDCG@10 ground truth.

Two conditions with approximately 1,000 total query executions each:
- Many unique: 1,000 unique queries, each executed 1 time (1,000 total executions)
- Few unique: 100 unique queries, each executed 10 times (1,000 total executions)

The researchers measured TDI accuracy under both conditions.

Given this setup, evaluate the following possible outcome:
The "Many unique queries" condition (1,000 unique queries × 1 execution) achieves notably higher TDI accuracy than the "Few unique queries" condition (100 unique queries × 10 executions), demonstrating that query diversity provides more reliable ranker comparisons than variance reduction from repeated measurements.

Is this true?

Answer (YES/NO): YES